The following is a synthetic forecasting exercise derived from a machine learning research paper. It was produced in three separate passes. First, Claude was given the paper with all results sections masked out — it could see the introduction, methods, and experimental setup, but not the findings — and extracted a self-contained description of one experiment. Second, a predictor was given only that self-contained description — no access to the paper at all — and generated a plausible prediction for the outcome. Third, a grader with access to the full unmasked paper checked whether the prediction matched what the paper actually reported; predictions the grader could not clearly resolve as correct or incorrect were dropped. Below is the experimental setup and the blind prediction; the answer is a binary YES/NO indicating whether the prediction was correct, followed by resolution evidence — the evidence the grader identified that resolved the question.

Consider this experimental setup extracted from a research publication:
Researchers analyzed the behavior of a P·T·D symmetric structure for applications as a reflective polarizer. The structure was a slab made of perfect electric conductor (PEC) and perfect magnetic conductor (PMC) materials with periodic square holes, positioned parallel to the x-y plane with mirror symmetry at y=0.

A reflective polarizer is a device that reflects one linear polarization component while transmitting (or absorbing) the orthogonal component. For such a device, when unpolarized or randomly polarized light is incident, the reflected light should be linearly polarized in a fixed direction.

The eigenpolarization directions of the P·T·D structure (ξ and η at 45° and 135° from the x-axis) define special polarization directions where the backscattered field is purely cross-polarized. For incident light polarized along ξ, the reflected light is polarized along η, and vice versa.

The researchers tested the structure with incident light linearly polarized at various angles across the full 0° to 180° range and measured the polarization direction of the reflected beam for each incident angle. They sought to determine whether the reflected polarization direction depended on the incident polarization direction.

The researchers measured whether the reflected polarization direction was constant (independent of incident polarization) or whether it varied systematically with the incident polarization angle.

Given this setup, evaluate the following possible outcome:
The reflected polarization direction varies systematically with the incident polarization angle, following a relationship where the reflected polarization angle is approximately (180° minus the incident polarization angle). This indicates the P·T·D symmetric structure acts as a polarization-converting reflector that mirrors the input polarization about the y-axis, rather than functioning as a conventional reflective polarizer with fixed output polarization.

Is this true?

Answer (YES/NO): YES